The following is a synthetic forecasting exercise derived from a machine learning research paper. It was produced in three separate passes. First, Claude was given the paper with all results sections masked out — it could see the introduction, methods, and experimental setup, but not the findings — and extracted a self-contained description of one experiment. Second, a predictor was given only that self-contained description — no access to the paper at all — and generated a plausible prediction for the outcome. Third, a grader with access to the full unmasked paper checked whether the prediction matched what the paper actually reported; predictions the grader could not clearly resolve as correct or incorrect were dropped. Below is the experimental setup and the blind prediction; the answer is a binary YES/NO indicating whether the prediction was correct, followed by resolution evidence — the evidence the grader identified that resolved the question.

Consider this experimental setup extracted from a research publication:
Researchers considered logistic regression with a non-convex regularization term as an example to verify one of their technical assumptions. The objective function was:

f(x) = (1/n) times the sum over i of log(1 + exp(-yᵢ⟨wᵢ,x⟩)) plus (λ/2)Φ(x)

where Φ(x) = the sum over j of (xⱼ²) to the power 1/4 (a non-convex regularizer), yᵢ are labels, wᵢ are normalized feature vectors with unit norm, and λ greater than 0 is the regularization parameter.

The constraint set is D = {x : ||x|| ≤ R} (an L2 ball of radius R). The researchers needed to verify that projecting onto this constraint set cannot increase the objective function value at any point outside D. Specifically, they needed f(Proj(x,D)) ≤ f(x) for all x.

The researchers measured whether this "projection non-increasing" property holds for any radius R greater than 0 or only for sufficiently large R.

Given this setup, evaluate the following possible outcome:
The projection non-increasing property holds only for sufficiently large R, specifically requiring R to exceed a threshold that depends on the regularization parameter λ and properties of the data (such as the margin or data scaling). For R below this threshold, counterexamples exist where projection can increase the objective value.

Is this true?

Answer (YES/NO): NO